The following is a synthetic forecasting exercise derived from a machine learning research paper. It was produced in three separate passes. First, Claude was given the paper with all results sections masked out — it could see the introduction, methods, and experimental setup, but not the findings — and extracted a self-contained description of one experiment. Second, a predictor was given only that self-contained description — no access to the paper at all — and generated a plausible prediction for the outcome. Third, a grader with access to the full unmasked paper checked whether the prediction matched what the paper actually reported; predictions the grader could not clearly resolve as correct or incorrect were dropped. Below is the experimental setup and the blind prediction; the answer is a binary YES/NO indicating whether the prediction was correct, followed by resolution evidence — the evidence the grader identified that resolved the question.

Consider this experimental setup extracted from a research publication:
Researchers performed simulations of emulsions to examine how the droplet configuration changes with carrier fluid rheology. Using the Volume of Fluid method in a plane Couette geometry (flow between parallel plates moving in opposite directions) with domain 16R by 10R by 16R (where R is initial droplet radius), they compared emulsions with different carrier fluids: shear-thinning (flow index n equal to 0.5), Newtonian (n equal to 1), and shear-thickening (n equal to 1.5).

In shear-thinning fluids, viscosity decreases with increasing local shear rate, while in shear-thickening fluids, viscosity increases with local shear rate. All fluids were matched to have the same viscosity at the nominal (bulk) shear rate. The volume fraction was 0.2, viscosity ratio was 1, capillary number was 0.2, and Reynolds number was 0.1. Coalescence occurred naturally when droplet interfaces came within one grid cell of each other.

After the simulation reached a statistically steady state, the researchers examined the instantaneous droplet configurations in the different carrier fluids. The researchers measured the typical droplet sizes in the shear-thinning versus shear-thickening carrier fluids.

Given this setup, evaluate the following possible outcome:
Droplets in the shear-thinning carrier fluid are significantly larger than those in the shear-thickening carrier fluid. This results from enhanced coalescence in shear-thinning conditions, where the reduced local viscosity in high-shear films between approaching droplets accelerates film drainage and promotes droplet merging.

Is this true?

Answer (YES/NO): YES